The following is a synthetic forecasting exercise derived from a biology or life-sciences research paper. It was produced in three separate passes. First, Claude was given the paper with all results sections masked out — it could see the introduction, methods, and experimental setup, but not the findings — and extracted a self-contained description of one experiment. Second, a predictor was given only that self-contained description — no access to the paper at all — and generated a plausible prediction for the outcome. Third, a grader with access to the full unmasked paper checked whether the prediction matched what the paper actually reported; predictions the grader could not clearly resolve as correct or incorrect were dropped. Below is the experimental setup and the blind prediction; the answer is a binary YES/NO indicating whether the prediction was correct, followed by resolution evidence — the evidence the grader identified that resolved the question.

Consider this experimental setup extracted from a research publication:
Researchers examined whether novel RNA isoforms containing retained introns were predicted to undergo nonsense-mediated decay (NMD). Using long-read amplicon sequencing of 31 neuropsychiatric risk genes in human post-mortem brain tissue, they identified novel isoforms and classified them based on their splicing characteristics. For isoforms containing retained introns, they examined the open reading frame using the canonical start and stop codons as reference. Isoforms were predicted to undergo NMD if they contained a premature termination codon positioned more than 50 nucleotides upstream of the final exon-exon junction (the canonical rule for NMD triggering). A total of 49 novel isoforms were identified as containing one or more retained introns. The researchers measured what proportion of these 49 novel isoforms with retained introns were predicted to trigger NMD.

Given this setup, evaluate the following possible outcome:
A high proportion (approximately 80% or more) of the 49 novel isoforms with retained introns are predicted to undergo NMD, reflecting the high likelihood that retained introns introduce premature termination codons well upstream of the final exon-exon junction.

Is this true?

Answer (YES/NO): YES